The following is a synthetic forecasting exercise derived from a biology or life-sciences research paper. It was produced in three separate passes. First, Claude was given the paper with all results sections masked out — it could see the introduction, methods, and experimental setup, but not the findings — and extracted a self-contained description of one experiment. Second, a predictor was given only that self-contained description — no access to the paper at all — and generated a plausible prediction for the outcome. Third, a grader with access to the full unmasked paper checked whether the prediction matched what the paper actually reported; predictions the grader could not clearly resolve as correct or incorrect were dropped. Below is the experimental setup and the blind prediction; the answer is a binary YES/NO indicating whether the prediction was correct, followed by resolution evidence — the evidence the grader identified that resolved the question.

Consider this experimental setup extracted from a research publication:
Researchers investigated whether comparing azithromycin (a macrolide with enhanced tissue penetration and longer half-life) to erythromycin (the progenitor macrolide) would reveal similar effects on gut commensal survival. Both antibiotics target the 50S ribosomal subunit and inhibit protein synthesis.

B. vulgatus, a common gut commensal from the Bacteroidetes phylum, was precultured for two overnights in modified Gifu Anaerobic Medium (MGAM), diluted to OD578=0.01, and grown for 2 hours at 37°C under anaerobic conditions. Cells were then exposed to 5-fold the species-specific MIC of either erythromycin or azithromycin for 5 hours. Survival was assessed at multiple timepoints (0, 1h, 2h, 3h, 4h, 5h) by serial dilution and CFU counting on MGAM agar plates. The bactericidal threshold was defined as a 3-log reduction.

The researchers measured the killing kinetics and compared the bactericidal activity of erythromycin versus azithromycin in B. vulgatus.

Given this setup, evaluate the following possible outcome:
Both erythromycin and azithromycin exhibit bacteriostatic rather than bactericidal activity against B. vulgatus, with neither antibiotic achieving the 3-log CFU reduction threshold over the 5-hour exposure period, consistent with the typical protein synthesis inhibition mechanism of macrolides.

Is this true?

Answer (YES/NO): NO